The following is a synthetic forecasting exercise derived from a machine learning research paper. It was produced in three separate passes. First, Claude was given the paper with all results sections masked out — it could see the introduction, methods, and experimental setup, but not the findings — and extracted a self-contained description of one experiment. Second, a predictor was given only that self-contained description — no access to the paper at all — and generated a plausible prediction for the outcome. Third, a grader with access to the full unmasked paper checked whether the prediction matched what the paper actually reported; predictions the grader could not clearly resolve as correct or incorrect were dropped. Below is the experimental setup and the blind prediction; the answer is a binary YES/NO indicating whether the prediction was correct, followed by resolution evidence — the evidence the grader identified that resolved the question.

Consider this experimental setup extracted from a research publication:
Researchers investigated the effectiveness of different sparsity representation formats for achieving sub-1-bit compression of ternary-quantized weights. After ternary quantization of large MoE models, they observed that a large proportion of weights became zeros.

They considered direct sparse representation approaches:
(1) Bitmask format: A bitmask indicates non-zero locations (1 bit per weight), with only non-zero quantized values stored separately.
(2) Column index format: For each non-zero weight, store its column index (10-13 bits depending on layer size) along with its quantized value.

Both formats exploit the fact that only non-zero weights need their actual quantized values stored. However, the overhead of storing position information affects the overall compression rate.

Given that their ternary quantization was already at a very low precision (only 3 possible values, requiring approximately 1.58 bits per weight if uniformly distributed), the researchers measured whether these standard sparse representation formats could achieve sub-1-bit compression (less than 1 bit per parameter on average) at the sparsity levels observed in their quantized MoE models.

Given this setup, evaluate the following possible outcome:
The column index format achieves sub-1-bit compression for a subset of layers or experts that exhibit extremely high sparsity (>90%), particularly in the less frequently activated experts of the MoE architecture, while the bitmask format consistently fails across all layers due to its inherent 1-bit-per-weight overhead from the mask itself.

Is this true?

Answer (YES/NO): NO